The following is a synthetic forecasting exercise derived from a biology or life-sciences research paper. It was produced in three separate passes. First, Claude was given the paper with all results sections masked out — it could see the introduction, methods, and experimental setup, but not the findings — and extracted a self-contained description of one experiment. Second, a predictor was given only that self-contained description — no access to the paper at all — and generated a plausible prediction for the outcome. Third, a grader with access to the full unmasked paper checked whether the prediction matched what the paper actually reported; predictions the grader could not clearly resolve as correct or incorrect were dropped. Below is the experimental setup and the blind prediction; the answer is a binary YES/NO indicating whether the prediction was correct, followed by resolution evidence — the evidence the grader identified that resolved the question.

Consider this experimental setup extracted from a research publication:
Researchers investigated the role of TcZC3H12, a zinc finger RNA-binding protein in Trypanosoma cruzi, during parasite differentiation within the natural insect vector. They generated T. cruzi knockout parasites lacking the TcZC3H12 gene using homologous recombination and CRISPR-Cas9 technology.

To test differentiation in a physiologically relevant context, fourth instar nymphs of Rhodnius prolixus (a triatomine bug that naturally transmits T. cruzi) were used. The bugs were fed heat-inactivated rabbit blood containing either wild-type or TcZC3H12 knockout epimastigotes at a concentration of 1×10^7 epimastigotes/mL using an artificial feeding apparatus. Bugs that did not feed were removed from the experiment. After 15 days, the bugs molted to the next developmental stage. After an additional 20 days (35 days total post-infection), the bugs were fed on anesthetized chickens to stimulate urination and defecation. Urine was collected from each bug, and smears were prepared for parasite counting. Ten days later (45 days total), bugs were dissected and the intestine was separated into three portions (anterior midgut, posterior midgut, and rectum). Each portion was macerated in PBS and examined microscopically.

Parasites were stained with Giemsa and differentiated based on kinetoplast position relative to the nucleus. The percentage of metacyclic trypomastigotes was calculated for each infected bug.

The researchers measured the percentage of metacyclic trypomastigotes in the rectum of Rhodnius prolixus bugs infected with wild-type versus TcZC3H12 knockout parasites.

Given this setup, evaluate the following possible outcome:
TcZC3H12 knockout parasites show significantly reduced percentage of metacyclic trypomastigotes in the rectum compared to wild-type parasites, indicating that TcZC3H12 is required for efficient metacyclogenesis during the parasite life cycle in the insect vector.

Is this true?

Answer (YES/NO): NO